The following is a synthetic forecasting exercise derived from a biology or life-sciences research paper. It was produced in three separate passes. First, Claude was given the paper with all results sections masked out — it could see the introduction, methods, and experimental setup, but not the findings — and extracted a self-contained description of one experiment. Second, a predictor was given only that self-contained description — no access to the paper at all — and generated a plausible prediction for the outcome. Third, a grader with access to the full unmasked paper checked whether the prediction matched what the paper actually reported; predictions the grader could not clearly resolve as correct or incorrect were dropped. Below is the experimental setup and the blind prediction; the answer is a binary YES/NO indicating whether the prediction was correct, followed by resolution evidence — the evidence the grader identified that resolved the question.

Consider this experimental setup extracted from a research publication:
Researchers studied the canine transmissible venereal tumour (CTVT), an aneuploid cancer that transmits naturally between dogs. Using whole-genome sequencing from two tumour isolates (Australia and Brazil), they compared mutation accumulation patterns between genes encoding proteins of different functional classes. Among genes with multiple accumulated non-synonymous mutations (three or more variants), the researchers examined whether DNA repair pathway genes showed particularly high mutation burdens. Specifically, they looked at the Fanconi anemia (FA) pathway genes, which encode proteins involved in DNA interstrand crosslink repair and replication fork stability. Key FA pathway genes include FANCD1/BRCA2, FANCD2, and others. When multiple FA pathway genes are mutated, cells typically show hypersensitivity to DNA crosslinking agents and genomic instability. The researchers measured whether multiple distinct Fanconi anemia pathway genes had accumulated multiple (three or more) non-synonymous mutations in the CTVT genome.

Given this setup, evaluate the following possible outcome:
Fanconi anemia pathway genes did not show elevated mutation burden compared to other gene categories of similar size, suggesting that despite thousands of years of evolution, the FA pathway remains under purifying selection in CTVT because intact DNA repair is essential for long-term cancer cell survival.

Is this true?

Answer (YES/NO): NO